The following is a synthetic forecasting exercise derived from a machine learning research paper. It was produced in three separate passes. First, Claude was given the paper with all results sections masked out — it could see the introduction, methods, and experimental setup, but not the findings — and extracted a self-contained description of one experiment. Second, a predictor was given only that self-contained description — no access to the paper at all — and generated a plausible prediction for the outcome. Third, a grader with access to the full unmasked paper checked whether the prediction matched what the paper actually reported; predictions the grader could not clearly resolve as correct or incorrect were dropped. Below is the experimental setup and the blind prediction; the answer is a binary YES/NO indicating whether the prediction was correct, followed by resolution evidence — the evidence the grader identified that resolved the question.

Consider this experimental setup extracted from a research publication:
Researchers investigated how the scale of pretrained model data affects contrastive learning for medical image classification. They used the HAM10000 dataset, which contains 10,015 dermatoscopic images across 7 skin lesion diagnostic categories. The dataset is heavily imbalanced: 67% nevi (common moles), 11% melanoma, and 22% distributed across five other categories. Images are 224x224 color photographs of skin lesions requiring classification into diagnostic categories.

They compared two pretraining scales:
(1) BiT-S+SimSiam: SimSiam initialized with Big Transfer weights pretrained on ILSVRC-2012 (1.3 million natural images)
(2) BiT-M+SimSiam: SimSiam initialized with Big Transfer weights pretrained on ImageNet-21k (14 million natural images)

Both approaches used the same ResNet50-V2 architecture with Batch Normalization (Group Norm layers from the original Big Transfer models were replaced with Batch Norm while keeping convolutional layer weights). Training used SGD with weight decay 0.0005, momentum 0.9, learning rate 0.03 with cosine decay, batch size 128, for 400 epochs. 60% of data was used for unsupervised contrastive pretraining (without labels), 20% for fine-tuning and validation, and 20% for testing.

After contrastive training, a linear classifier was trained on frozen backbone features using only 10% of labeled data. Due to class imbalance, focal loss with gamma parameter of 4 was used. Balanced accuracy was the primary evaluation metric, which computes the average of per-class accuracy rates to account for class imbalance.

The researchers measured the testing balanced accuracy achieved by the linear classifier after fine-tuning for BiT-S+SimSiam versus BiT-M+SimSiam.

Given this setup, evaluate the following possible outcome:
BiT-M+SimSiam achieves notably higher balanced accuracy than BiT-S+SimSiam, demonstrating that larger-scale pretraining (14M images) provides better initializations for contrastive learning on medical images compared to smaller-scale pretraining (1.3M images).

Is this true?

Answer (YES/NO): NO